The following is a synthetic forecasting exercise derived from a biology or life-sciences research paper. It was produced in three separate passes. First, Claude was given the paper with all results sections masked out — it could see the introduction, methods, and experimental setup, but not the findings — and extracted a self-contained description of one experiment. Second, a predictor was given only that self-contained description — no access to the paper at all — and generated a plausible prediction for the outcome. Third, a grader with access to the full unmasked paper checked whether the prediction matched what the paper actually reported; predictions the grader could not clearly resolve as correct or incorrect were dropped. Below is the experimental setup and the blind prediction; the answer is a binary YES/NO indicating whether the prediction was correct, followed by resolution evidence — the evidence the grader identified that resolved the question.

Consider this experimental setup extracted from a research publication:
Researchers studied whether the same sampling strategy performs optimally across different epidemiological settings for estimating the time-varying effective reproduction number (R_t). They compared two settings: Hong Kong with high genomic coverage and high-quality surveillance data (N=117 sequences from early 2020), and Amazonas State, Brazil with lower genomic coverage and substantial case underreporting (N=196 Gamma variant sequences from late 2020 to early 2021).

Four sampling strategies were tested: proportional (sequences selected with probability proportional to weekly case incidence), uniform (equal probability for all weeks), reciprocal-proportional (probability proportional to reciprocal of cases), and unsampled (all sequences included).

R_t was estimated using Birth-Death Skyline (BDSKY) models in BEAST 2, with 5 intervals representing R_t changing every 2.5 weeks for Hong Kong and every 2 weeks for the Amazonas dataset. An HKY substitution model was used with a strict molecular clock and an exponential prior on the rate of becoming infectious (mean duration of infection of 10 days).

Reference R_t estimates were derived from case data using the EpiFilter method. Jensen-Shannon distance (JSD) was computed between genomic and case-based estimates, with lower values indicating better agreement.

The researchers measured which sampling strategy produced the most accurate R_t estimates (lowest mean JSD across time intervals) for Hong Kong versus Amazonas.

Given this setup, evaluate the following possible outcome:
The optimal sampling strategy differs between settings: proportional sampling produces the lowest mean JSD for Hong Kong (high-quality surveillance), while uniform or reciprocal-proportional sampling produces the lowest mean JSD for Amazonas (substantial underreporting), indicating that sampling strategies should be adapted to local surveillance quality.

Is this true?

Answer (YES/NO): YES